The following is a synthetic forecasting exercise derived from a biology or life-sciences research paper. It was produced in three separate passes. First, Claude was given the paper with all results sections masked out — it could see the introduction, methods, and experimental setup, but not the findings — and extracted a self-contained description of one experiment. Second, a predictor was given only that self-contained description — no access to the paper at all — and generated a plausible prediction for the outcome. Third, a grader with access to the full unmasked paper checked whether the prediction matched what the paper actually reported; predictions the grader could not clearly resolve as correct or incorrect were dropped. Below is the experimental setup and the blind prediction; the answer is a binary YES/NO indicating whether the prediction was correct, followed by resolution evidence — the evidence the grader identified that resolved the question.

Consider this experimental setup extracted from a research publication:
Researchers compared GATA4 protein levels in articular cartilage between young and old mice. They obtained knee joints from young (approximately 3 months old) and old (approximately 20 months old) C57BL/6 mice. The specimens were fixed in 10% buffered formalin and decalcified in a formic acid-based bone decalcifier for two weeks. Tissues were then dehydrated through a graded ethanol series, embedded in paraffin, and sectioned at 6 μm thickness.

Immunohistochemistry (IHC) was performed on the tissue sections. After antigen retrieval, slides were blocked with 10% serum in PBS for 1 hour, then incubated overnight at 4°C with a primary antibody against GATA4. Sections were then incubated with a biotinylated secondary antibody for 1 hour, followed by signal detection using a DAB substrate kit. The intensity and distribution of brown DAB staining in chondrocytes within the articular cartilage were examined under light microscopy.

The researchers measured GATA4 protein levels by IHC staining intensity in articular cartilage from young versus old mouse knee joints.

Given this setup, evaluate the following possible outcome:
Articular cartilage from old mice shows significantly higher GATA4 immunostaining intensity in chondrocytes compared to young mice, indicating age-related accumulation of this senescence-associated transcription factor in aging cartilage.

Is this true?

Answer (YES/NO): YES